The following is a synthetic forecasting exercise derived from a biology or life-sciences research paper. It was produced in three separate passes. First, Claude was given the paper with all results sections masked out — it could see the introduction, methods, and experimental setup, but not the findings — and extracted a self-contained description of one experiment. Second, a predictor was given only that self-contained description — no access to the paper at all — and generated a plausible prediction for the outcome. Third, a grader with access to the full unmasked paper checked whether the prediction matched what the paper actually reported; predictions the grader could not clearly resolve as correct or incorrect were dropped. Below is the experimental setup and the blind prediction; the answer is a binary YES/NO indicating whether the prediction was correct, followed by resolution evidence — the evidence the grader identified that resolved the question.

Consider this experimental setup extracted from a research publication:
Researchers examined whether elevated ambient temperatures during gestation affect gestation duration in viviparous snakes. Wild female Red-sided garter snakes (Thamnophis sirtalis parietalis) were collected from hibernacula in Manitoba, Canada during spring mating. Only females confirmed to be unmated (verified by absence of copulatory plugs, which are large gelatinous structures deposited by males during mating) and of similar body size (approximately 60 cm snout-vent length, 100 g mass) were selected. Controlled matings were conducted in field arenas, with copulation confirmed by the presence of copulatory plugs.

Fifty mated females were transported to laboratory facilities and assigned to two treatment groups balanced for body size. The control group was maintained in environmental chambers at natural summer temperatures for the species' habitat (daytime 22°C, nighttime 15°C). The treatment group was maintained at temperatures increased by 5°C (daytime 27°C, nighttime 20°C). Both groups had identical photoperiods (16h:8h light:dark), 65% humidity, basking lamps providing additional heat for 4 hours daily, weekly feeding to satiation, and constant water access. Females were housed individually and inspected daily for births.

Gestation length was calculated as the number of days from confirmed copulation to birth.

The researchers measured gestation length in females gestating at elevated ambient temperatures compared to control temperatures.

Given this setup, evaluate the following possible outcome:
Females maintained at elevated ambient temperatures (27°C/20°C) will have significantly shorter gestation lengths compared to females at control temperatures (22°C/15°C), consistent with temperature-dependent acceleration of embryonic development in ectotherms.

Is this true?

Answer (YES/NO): YES